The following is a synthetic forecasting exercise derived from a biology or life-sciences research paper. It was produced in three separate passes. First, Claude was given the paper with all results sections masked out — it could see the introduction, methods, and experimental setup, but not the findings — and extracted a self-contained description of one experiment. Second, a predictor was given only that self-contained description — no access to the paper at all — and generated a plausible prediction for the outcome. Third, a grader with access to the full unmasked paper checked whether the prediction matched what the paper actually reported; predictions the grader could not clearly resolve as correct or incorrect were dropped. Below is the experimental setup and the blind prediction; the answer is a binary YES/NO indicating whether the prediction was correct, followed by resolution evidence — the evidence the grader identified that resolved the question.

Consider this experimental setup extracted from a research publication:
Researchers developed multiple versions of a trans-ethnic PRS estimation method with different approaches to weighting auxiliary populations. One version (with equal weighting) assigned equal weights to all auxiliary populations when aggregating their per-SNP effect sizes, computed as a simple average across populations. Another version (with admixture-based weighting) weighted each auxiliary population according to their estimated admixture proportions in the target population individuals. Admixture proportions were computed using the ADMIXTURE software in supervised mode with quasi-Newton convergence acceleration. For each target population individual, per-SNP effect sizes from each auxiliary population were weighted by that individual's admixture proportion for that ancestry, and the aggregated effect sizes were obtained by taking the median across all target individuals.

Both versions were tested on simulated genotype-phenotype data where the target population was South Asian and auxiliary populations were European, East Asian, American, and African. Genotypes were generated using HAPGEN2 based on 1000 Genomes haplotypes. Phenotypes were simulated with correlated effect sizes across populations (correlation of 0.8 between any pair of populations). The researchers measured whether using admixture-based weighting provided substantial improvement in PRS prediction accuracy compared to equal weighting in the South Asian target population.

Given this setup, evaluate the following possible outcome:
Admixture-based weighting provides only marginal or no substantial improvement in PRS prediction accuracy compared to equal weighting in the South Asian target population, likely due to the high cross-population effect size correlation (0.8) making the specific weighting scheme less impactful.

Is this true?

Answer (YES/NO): YES